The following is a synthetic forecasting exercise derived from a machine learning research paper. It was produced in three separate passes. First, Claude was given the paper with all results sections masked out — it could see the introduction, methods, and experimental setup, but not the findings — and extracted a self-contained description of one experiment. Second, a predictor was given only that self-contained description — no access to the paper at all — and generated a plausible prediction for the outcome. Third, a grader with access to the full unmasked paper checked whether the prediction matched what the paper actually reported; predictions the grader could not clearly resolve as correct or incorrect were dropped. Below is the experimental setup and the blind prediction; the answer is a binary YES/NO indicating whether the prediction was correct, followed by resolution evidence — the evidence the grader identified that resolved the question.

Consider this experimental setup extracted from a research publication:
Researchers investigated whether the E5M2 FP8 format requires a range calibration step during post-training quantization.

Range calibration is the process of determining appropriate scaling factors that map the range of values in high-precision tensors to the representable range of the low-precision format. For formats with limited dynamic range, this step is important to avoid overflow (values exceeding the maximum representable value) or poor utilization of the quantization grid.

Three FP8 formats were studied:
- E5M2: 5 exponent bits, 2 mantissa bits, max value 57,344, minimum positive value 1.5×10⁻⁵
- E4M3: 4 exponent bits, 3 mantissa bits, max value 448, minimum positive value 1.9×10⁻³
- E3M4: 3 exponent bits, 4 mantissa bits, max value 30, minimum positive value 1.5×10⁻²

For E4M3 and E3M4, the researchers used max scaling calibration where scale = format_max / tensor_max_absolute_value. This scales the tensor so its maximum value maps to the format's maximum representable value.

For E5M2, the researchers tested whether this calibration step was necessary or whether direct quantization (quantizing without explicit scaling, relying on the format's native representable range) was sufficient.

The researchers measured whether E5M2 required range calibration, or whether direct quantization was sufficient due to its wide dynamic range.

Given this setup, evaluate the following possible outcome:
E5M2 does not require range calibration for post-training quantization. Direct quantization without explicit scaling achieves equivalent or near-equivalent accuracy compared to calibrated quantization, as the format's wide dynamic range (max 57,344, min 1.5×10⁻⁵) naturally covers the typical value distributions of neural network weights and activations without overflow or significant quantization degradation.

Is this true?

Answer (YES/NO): YES